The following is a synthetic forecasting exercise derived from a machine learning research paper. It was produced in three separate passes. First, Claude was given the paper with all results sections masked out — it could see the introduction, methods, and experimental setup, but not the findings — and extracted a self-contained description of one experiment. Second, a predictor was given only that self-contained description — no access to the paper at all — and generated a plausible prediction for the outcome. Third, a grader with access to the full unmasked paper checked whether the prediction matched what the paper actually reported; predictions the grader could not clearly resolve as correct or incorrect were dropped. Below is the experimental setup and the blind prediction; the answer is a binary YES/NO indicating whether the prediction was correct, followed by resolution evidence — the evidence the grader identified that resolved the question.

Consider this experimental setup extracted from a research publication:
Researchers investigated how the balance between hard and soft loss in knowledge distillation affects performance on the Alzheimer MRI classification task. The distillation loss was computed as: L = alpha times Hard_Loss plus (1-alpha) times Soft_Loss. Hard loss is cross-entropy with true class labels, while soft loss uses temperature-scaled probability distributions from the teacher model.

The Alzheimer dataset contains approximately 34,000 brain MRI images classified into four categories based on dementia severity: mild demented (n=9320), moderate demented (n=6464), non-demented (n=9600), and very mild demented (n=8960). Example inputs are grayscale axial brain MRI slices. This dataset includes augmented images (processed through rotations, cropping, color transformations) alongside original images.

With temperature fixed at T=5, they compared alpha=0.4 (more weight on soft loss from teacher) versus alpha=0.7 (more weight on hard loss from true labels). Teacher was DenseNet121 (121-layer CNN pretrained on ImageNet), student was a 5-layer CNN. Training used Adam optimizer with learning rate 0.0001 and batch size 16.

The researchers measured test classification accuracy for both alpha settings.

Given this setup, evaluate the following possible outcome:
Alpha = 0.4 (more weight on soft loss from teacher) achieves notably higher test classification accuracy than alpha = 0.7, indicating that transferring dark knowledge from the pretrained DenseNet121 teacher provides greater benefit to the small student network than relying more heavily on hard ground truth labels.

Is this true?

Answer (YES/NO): NO